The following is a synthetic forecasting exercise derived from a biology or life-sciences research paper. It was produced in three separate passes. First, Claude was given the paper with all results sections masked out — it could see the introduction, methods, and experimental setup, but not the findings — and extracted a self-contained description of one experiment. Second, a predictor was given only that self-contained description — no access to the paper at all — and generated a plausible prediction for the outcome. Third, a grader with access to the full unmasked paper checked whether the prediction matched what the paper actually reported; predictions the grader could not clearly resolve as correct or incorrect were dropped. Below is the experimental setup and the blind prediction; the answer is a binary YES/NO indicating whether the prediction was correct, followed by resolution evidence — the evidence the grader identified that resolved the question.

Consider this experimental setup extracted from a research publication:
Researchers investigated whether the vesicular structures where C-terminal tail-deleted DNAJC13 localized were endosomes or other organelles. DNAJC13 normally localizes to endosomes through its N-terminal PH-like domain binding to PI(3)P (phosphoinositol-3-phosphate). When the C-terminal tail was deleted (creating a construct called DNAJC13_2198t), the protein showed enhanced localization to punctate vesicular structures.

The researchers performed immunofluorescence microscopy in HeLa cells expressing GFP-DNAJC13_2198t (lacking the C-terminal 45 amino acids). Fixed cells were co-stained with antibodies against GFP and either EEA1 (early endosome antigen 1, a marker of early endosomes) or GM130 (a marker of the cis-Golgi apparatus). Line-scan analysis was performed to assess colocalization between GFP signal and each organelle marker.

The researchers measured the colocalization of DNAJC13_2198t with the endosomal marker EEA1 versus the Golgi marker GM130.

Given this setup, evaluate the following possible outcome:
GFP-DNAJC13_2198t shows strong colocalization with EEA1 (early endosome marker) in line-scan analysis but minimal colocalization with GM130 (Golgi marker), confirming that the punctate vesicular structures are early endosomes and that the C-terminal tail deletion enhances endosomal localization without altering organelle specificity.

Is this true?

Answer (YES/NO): YES